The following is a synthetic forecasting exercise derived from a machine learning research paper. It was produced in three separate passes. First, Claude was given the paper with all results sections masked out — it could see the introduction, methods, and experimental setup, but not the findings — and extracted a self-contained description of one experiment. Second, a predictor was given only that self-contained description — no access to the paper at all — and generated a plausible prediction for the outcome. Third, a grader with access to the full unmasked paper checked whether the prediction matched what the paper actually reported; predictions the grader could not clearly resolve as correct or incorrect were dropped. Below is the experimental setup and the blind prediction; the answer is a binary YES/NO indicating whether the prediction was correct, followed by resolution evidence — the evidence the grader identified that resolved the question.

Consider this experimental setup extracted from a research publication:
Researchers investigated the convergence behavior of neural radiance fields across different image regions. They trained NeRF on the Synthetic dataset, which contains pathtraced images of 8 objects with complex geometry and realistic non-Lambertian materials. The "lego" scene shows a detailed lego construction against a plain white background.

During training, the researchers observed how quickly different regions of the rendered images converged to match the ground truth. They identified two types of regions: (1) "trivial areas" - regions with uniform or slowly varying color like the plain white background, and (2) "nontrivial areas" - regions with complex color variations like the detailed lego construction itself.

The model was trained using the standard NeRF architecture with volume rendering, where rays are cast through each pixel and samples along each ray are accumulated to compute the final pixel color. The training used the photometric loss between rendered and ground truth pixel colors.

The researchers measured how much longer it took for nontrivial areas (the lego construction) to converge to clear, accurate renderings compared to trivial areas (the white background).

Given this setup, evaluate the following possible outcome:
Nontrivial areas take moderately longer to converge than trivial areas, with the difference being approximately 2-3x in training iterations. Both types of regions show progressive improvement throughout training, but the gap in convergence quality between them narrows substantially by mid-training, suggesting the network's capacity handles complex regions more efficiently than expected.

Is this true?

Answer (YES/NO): NO